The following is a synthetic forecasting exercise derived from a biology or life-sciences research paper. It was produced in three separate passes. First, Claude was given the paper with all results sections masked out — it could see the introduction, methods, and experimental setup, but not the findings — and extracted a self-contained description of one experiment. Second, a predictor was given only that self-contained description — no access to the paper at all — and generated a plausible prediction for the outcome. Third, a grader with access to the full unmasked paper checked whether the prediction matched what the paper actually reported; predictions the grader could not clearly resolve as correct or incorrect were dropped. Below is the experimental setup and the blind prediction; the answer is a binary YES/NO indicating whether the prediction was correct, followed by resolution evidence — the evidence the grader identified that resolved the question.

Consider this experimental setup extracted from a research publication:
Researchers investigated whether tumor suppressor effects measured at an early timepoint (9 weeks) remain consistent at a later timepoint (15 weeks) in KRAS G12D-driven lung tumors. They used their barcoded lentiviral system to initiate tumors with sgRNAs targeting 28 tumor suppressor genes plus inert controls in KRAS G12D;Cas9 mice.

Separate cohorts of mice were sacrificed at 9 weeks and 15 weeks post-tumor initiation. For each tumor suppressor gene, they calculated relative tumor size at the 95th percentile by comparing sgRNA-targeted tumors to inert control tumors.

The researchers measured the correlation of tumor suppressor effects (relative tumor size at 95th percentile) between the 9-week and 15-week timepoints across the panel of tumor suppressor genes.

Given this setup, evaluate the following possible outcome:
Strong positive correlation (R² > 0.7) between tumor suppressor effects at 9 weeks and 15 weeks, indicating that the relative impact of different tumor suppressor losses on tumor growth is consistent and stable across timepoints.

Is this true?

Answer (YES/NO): YES